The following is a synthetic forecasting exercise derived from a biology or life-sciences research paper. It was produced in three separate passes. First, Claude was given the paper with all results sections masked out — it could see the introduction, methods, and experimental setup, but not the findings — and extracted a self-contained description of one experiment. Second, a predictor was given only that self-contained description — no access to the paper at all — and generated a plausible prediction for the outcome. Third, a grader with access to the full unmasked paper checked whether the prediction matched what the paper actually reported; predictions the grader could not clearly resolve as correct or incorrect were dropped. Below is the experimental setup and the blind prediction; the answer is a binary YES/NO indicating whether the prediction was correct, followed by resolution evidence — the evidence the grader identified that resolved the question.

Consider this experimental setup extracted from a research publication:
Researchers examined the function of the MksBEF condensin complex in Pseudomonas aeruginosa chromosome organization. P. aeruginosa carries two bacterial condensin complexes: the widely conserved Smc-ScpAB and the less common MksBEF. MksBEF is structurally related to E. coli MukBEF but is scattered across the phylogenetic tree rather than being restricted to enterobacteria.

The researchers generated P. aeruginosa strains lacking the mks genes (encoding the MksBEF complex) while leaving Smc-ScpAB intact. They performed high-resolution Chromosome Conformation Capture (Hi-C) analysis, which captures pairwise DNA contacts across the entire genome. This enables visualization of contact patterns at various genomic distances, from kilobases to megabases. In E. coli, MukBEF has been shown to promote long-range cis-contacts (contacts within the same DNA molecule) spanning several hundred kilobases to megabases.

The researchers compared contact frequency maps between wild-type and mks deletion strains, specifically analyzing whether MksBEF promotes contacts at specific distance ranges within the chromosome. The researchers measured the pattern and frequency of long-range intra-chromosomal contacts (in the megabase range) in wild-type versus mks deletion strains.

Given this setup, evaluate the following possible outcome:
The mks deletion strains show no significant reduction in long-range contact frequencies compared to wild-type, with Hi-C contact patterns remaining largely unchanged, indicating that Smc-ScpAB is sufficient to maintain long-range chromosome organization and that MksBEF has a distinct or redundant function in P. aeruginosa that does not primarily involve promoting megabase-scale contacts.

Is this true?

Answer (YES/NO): NO